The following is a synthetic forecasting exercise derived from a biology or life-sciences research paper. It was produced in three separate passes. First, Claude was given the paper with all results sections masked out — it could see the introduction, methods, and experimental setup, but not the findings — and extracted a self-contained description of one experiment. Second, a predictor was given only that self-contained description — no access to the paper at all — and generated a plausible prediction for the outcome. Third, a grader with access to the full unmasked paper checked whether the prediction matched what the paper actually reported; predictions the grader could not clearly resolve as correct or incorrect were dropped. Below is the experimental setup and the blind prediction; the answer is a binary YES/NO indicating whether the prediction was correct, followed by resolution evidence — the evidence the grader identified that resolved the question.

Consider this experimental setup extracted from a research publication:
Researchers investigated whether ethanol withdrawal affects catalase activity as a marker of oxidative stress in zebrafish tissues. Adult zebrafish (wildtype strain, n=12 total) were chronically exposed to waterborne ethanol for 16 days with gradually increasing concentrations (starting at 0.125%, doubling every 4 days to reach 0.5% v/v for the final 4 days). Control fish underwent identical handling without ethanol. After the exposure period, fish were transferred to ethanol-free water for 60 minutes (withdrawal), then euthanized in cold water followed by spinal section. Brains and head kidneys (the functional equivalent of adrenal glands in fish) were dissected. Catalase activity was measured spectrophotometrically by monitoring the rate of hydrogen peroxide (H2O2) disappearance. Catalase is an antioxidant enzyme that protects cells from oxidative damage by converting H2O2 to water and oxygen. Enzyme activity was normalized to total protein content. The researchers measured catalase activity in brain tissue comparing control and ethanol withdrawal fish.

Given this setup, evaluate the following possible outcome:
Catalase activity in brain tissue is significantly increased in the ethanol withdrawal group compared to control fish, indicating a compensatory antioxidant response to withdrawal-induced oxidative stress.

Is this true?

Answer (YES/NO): NO